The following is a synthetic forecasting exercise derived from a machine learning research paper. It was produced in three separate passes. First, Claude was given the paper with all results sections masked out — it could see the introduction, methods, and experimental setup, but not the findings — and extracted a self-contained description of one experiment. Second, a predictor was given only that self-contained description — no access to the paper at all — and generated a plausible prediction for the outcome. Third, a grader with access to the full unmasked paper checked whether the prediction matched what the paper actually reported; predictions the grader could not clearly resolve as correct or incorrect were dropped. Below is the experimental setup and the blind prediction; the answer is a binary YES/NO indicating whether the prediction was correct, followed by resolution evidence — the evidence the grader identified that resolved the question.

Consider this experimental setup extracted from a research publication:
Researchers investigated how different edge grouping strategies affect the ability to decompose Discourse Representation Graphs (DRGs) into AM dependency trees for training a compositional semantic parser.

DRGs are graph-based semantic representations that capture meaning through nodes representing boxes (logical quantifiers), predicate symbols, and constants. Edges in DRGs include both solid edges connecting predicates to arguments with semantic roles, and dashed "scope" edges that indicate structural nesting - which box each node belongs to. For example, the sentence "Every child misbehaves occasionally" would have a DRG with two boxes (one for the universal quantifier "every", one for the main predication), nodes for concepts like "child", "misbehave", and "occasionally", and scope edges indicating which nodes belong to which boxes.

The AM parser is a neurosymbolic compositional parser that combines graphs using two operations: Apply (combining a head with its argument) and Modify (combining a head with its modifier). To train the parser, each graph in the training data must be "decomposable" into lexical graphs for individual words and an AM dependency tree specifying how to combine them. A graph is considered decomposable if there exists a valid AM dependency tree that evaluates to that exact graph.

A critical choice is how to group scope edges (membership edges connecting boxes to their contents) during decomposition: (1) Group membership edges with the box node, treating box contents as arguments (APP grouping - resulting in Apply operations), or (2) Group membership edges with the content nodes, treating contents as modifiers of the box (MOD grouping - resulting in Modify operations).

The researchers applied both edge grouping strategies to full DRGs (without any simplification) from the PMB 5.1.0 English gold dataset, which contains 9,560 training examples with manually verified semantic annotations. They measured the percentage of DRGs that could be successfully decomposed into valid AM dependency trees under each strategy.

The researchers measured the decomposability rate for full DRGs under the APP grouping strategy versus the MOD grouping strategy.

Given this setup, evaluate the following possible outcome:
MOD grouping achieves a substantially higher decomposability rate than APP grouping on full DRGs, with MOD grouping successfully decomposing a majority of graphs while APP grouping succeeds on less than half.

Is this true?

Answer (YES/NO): YES